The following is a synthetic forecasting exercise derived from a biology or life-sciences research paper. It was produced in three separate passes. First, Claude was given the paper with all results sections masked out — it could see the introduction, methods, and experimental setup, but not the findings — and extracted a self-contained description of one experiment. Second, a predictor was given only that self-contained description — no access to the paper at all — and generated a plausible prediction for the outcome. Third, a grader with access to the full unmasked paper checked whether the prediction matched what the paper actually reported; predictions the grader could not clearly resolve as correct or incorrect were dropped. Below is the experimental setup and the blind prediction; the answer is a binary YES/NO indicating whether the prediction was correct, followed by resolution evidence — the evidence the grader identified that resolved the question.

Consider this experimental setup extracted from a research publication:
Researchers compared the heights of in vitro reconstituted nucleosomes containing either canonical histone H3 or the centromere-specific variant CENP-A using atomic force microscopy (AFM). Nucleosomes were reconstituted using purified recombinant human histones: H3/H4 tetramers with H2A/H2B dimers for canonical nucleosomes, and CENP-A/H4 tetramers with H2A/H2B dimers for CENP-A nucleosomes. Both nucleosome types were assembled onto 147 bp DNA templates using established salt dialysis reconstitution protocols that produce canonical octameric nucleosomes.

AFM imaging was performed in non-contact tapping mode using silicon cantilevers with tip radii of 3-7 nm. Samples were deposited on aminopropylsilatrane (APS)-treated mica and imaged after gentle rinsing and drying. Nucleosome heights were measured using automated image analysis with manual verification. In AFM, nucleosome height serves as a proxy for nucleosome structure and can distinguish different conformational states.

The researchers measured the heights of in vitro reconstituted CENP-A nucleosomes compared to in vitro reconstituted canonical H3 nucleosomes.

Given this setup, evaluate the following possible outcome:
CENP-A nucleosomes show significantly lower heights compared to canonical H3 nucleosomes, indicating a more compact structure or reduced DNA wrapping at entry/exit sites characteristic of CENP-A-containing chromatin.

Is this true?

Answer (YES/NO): NO